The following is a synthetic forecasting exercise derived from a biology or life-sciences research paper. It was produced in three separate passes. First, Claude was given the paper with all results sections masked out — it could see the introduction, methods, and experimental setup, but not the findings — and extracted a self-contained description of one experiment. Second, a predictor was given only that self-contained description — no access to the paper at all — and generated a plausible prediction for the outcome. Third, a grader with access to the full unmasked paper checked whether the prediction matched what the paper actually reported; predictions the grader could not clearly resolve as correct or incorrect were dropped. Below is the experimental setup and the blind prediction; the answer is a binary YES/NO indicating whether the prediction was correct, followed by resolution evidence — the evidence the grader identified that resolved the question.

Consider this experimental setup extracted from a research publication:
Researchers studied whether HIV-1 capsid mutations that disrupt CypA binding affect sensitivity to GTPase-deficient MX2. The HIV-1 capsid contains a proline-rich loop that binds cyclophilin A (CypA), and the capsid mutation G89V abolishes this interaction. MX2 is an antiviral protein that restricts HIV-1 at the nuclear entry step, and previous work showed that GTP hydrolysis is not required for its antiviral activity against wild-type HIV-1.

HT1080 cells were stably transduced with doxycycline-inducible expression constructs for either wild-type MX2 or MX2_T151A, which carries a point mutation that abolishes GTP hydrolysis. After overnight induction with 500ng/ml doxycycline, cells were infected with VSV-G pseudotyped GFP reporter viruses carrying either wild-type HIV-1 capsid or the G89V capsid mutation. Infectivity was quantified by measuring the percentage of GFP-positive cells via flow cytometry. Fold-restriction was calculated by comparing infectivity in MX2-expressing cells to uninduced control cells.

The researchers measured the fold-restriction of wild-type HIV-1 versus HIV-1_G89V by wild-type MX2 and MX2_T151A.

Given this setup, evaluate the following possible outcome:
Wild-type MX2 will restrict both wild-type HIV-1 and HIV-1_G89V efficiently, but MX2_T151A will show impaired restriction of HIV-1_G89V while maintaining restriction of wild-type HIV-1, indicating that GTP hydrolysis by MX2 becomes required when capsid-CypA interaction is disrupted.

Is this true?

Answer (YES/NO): NO